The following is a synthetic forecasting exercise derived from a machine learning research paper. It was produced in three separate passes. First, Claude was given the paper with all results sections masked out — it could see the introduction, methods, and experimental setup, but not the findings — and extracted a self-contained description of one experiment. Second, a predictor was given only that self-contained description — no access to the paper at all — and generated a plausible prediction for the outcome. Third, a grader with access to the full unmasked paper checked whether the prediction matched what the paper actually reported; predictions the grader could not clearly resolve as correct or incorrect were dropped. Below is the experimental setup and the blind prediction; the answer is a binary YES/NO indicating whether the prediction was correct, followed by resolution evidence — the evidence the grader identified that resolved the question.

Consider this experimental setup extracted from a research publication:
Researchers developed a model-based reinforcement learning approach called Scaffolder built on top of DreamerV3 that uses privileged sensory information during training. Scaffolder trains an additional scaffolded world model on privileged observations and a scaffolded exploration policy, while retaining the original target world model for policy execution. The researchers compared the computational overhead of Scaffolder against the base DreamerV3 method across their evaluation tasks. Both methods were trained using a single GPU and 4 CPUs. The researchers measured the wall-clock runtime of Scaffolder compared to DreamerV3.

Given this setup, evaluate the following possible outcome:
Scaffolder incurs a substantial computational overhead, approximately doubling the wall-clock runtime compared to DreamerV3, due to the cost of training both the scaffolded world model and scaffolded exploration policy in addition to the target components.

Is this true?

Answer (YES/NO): NO